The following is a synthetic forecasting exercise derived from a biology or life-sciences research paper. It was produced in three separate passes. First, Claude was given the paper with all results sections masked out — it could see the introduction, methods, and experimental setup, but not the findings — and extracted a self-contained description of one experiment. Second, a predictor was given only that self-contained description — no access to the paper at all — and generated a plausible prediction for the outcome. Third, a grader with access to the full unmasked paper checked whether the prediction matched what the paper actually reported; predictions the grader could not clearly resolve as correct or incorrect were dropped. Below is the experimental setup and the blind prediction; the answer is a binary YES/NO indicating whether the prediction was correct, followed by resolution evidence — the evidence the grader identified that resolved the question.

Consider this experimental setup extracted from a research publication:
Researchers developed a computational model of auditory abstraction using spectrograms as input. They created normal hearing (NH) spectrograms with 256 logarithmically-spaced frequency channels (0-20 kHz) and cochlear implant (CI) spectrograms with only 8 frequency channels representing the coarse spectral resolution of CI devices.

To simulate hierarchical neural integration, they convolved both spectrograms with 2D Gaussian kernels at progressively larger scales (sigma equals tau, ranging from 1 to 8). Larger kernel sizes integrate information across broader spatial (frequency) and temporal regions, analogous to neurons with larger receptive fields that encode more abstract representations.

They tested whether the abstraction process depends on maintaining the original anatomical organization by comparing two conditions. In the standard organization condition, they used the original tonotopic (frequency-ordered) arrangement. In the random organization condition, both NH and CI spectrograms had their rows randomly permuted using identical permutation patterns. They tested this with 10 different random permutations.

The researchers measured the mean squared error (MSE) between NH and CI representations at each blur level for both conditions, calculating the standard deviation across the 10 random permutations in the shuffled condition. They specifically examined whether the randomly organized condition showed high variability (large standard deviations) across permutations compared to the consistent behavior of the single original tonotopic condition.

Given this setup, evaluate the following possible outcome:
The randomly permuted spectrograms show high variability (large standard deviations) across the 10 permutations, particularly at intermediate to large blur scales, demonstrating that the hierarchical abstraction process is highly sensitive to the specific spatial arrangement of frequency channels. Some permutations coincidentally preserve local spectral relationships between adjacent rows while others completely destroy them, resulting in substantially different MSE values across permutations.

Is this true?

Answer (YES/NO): NO